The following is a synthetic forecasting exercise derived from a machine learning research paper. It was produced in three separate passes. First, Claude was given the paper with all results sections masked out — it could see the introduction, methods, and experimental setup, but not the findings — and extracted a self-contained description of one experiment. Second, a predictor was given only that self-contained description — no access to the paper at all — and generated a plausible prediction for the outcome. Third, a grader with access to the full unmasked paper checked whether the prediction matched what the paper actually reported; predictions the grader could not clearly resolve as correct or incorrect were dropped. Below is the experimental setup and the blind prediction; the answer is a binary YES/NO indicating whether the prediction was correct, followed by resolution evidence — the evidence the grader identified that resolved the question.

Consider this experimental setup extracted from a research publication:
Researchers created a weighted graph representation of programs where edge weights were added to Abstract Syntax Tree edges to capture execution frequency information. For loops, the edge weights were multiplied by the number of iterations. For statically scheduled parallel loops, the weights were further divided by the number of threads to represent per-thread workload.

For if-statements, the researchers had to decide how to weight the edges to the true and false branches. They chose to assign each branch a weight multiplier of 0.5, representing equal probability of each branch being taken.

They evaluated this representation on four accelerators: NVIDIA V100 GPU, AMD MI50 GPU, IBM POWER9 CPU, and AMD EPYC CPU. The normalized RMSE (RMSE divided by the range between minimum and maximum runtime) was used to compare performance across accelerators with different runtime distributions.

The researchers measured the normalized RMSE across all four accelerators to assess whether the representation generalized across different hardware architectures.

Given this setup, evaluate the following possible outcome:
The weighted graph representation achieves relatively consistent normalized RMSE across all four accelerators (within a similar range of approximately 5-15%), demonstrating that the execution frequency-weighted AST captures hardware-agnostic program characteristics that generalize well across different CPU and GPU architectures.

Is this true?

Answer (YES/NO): NO